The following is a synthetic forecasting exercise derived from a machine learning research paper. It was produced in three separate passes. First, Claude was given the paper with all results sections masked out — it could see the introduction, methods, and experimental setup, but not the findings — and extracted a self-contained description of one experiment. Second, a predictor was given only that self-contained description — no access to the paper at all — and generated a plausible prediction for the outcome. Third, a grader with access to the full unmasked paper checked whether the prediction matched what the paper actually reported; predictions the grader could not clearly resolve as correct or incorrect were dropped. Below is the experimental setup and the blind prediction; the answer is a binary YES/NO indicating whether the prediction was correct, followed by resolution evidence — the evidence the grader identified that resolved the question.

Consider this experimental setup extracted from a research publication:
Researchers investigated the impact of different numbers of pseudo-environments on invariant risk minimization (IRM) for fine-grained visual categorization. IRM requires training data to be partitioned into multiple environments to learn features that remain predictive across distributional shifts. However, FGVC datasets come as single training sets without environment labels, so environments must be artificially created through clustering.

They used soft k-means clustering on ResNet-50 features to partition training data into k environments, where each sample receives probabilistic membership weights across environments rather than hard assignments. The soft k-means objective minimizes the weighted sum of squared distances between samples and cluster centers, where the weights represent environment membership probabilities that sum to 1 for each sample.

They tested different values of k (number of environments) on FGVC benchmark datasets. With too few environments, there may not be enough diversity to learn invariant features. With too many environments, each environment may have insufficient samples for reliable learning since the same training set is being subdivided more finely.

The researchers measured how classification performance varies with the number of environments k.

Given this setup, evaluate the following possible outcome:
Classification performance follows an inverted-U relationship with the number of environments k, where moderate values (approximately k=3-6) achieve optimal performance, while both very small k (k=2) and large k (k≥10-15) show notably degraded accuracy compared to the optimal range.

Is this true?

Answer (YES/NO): NO